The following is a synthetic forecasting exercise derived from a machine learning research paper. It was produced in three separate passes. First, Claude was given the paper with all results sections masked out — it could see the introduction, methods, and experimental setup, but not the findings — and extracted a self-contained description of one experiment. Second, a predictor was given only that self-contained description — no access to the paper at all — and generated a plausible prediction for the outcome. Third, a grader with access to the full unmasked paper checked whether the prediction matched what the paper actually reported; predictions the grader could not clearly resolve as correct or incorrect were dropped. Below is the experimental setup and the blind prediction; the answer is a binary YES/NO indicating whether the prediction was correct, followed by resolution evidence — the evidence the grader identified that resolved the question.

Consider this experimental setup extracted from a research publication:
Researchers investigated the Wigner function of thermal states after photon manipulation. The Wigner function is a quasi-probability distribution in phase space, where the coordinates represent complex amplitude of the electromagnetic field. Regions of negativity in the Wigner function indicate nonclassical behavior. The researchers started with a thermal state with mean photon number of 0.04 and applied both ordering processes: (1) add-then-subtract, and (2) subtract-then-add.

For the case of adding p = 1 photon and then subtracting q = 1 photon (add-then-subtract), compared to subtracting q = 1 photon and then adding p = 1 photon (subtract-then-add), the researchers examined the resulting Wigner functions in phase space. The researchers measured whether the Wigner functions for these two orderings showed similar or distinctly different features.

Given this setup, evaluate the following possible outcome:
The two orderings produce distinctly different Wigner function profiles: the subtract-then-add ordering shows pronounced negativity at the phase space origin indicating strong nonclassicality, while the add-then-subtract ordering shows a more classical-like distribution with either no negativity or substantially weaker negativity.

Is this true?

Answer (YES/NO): NO